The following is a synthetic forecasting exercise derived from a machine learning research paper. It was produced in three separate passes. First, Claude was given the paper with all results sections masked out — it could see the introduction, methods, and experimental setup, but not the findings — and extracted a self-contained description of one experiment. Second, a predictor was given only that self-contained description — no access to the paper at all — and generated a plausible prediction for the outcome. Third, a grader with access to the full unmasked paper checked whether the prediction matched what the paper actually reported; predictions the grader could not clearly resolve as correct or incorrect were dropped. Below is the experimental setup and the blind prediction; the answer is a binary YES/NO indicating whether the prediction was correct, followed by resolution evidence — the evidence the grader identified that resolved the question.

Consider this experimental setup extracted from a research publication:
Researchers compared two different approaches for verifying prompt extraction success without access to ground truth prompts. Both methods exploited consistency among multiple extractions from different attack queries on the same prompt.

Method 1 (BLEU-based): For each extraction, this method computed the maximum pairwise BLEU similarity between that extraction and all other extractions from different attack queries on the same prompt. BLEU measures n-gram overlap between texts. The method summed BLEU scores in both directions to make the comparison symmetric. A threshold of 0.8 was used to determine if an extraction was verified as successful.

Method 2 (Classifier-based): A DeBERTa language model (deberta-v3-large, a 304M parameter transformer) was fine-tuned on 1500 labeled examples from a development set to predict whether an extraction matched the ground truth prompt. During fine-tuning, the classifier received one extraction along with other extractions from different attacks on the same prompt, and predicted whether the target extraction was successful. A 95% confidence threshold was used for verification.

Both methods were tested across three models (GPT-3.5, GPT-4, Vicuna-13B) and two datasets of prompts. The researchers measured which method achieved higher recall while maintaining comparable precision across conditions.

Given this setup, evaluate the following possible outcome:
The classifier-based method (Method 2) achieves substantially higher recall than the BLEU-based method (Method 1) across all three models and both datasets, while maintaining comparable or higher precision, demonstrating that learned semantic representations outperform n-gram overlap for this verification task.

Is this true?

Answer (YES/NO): NO